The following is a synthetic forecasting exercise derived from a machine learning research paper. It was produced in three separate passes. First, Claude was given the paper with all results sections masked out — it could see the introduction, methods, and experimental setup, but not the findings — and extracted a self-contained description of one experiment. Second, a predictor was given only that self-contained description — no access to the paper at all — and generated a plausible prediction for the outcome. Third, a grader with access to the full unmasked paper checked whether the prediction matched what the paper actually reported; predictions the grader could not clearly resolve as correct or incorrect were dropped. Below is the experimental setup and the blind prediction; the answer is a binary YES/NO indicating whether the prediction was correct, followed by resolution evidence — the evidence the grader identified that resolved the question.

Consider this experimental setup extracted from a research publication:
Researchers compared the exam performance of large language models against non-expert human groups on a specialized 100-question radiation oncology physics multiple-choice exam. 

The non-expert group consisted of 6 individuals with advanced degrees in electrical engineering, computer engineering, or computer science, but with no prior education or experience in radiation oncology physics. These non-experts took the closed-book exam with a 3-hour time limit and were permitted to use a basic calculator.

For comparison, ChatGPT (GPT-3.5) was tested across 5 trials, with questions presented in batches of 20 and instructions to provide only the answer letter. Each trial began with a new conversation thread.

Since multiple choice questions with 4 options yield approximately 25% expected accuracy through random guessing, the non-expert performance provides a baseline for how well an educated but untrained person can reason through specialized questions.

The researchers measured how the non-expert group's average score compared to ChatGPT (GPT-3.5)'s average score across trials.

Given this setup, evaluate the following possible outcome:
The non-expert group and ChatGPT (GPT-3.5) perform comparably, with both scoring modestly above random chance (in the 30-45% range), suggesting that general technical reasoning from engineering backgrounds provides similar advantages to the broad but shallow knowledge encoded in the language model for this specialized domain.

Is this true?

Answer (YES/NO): NO